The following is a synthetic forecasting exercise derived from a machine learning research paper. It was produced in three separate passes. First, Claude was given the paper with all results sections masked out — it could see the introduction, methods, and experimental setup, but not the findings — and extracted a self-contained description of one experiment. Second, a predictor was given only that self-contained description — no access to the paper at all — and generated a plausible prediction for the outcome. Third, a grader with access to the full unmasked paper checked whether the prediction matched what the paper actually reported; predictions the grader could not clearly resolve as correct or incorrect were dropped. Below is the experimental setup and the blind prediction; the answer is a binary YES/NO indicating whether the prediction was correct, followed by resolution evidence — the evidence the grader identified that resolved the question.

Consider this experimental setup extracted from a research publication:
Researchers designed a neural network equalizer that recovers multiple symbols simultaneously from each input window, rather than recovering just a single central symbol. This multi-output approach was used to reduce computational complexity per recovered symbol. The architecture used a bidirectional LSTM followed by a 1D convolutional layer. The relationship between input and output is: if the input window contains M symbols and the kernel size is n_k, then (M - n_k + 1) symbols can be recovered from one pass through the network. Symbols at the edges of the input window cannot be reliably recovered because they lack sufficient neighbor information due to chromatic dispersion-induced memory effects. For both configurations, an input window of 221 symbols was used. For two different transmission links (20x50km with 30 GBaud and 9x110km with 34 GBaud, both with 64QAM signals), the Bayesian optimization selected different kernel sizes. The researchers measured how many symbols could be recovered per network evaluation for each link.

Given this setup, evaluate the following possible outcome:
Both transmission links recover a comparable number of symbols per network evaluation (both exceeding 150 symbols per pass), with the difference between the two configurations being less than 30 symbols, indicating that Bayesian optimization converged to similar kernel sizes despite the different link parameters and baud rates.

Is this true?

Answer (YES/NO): NO